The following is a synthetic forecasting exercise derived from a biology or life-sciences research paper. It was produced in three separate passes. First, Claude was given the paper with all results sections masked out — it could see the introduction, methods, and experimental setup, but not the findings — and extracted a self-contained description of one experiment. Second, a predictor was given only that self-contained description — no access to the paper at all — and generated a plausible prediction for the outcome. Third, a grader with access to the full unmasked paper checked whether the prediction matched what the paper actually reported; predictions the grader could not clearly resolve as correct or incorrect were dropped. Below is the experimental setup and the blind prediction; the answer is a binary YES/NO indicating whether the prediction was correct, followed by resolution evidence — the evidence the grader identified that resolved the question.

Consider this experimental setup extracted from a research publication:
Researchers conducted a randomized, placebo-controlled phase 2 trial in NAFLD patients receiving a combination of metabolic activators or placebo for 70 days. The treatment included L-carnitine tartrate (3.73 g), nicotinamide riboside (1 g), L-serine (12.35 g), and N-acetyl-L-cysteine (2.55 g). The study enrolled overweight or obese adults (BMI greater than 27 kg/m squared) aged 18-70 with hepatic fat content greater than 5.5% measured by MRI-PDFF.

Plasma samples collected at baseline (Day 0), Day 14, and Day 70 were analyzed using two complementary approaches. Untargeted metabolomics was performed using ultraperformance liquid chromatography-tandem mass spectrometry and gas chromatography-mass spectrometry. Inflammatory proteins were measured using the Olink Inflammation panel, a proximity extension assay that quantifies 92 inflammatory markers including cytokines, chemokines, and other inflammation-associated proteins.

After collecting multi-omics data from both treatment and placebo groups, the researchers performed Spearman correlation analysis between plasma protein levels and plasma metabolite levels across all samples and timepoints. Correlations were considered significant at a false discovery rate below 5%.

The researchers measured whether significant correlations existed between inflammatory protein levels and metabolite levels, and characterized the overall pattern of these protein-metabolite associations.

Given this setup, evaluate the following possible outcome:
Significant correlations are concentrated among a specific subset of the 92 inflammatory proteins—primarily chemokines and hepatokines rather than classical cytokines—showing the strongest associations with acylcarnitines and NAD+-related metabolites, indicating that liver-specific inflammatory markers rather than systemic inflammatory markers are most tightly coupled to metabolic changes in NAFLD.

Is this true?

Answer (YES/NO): NO